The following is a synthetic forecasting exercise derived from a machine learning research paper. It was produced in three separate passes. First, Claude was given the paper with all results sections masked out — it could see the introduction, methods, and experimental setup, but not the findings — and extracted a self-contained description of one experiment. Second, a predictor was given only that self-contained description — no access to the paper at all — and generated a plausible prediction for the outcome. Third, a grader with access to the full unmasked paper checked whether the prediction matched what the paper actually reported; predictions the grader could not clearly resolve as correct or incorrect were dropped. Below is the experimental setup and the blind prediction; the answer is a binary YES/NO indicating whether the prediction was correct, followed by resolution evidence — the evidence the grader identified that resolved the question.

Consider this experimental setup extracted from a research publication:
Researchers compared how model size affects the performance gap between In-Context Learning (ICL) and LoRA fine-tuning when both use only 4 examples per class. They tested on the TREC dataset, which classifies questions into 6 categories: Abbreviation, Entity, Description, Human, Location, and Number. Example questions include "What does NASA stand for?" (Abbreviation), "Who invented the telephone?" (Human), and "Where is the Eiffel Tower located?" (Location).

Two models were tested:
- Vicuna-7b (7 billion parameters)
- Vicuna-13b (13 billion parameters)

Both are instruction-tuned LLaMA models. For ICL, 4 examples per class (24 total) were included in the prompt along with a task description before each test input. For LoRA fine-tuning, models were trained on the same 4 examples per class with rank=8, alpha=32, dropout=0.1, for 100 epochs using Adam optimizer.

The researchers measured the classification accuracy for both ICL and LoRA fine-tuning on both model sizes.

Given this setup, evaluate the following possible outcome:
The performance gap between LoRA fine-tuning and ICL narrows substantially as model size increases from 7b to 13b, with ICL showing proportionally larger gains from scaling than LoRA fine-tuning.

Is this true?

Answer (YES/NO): NO